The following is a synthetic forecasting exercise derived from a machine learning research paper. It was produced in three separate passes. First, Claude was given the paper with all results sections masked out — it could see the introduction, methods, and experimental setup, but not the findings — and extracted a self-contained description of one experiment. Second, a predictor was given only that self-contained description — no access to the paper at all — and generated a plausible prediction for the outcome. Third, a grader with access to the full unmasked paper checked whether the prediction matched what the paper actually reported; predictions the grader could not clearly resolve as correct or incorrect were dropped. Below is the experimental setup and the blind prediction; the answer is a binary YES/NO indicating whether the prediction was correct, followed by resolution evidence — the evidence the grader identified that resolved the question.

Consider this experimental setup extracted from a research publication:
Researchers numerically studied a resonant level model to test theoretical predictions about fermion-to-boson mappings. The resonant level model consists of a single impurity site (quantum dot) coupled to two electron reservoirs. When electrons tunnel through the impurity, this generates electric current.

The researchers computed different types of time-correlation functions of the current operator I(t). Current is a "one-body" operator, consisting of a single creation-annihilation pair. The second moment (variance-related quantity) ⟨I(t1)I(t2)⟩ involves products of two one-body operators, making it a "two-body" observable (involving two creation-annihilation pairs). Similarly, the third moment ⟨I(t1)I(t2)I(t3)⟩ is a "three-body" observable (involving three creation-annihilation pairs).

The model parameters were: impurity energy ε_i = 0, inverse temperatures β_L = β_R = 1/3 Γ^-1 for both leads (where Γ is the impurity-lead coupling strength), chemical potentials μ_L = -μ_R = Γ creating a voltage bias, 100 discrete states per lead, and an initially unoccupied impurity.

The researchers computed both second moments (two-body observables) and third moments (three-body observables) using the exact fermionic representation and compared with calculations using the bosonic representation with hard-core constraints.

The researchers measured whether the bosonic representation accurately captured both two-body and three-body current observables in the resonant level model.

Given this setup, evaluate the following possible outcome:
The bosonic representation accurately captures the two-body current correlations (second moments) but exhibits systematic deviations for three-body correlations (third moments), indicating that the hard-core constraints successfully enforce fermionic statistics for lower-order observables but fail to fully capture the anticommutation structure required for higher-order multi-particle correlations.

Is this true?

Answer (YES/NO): YES